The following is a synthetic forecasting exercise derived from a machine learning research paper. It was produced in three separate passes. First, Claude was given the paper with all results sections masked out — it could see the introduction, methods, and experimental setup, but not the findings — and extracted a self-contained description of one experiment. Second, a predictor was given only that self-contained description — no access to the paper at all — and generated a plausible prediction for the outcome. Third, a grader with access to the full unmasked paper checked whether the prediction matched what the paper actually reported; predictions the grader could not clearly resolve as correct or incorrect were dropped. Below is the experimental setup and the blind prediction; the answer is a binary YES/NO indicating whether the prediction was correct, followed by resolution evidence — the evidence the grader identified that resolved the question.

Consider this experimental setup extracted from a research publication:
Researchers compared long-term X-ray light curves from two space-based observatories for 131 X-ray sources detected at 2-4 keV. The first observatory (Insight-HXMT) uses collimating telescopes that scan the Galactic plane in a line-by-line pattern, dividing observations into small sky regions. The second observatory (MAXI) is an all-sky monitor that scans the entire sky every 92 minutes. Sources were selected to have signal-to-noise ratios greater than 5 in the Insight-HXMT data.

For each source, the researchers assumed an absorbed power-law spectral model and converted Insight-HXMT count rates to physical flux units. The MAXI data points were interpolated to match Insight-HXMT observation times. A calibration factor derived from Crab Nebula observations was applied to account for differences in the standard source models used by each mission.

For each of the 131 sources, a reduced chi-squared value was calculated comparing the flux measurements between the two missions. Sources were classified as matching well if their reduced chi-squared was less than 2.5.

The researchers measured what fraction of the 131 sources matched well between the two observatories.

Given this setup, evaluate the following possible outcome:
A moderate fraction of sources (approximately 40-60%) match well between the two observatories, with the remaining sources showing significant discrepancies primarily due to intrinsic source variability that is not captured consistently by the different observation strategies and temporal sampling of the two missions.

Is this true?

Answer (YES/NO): NO